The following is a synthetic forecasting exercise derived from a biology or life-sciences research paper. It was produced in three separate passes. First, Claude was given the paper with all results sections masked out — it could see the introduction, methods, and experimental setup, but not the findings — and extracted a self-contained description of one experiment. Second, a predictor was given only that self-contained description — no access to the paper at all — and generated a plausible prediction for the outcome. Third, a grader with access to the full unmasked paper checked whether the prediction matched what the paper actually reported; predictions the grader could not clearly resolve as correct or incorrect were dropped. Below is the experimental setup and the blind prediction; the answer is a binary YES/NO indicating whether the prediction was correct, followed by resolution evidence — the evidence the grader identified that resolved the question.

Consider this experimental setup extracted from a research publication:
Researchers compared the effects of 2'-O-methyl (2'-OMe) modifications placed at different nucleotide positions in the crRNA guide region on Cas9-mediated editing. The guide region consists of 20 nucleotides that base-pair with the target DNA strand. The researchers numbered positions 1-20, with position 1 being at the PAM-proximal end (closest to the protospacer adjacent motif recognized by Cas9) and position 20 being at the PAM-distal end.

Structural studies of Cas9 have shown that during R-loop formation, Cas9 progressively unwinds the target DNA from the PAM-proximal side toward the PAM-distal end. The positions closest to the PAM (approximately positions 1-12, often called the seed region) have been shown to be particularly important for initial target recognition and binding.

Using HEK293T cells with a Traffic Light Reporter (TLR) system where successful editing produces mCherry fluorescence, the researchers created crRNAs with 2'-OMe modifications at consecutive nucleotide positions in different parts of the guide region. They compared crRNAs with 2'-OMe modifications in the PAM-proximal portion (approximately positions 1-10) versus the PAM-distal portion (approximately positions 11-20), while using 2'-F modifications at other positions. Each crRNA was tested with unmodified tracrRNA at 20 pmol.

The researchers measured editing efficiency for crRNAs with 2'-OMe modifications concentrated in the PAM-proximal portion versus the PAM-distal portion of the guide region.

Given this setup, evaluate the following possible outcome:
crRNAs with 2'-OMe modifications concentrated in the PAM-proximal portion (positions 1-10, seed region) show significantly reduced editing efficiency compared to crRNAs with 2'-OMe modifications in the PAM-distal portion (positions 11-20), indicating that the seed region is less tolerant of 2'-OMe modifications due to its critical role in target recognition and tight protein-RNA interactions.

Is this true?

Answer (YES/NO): NO